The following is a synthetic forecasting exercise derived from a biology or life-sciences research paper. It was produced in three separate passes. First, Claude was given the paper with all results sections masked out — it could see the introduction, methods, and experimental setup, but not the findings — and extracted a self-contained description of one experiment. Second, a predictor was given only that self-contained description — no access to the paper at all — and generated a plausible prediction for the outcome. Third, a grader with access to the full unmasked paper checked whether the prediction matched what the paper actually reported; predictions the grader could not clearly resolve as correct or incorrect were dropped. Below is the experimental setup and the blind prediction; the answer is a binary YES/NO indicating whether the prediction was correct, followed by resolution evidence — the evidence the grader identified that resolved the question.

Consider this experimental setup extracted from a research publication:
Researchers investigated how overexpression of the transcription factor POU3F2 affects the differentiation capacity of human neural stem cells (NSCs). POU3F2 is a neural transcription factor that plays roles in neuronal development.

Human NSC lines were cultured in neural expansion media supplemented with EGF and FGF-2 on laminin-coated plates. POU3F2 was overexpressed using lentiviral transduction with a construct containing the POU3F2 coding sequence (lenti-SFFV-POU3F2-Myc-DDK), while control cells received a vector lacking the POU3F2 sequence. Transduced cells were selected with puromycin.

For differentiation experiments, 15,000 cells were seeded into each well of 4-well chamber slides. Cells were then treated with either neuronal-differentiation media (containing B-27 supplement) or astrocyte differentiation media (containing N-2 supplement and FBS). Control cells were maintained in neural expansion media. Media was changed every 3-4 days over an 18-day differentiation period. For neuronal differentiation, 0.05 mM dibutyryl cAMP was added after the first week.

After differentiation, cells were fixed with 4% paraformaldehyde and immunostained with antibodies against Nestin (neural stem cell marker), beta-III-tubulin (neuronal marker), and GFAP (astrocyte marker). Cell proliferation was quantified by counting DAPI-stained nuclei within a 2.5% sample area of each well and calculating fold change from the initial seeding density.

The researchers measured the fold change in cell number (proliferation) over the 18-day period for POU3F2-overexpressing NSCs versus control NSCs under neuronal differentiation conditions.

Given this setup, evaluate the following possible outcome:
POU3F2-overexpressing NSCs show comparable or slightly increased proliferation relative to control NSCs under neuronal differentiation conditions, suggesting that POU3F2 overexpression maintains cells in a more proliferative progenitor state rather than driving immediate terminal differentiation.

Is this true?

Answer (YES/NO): NO